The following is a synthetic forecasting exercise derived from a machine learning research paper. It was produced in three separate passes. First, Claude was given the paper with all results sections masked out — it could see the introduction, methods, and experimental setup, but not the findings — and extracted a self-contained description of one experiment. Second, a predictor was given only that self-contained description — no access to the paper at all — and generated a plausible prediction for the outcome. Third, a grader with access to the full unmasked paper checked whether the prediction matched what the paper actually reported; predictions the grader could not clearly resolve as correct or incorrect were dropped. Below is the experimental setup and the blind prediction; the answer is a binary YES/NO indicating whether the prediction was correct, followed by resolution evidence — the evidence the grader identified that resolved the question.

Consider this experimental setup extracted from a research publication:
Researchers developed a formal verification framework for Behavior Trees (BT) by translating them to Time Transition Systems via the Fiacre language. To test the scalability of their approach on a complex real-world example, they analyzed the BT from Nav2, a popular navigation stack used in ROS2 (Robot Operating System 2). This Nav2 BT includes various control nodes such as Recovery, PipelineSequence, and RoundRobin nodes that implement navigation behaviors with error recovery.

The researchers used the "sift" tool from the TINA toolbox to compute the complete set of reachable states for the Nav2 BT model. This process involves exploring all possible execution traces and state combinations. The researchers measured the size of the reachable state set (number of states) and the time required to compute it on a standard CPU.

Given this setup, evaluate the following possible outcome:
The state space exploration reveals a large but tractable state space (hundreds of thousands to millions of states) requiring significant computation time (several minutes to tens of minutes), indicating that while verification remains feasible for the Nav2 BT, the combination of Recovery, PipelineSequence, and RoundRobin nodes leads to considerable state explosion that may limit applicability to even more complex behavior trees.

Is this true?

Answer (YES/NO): NO